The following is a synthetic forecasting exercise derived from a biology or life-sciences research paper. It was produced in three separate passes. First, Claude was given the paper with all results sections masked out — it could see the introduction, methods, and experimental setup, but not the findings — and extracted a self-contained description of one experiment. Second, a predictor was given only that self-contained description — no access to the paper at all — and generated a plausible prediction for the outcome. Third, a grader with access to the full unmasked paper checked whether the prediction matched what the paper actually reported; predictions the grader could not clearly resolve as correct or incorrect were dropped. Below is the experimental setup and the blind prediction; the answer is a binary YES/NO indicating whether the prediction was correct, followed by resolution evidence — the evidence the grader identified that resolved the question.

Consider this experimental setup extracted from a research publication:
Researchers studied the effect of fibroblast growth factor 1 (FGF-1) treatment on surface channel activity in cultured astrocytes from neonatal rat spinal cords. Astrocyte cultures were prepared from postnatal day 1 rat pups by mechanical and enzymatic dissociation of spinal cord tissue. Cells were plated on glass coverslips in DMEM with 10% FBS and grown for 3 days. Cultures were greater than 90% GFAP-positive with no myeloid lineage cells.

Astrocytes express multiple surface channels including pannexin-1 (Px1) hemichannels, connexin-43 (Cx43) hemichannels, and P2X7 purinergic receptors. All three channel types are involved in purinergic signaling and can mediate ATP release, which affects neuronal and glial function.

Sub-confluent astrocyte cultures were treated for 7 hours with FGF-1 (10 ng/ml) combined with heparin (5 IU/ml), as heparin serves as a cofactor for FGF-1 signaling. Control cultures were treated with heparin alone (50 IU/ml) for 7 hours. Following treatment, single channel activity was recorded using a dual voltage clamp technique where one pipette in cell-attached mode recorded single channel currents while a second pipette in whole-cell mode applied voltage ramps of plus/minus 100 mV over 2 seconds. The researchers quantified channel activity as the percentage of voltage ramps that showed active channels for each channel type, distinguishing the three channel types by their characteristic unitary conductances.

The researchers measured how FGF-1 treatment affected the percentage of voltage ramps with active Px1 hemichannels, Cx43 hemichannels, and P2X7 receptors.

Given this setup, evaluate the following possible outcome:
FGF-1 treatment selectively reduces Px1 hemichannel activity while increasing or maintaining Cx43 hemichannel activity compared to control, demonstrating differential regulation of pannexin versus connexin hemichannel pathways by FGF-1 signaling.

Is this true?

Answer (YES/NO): YES